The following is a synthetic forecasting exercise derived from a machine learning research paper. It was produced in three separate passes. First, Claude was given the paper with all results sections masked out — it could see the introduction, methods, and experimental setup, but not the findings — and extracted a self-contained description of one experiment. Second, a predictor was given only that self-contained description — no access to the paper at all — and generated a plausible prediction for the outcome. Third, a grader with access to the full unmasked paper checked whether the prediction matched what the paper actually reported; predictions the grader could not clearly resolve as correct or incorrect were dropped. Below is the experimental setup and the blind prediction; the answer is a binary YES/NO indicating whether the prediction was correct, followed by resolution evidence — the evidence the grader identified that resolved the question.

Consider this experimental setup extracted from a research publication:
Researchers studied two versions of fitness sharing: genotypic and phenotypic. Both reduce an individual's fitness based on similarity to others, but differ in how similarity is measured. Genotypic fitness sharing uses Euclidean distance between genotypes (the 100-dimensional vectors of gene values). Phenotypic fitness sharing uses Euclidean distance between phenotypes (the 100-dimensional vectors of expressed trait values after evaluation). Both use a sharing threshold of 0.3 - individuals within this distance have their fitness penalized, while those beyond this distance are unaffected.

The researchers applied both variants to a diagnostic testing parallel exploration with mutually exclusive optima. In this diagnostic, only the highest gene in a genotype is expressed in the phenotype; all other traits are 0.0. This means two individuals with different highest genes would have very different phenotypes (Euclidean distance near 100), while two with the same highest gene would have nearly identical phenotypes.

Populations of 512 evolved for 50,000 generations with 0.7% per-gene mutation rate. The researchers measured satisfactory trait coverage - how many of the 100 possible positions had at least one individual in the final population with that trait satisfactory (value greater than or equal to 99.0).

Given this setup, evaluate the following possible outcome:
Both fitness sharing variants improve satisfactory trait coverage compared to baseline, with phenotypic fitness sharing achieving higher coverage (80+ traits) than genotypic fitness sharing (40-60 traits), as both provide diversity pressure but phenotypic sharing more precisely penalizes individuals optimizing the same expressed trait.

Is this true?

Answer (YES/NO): NO